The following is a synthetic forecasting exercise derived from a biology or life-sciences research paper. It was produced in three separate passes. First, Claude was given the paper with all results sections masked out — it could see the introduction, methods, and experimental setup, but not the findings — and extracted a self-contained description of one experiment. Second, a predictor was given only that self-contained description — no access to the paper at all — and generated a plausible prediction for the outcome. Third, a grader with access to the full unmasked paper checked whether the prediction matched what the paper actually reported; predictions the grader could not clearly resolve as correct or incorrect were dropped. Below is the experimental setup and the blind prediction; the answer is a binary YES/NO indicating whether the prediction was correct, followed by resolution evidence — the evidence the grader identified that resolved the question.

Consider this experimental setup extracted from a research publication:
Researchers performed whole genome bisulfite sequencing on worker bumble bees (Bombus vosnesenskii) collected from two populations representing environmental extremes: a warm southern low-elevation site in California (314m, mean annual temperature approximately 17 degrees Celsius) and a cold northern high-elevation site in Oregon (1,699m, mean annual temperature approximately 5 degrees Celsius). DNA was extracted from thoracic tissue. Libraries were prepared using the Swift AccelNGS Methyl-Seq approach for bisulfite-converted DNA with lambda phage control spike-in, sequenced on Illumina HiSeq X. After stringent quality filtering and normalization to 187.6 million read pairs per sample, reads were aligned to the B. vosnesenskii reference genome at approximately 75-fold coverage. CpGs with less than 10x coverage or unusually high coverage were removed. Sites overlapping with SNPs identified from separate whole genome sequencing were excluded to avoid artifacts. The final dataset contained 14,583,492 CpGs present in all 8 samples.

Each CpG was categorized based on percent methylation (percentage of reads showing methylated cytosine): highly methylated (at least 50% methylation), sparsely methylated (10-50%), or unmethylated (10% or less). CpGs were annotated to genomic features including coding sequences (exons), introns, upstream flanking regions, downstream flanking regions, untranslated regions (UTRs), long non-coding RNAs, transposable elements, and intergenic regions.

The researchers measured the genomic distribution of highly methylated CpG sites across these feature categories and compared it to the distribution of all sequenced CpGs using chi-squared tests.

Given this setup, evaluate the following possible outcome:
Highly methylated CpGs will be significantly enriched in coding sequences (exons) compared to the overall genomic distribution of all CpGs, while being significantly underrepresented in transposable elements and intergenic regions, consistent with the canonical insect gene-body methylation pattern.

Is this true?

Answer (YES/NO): YES